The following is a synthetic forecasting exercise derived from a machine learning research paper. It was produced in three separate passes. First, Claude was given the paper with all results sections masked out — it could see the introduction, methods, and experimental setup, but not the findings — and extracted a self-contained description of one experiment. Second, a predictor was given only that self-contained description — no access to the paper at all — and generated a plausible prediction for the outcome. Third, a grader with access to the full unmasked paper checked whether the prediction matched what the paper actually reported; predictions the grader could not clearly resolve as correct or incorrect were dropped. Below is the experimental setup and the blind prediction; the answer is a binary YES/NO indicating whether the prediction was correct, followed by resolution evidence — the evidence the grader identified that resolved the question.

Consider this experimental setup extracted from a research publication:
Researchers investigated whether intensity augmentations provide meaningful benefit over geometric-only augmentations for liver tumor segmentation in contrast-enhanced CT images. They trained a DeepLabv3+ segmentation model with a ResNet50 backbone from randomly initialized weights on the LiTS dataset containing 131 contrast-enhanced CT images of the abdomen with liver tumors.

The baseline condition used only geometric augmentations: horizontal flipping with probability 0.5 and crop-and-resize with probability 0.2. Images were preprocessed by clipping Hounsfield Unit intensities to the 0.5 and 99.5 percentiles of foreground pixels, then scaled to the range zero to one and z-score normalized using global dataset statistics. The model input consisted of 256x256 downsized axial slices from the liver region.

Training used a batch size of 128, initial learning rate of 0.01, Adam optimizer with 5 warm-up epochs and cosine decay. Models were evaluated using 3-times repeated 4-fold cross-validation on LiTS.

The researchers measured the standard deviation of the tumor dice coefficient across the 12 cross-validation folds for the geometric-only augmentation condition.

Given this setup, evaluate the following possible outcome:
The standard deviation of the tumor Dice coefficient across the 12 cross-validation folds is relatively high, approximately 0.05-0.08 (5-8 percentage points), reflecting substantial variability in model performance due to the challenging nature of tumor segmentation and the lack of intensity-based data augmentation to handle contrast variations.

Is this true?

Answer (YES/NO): NO